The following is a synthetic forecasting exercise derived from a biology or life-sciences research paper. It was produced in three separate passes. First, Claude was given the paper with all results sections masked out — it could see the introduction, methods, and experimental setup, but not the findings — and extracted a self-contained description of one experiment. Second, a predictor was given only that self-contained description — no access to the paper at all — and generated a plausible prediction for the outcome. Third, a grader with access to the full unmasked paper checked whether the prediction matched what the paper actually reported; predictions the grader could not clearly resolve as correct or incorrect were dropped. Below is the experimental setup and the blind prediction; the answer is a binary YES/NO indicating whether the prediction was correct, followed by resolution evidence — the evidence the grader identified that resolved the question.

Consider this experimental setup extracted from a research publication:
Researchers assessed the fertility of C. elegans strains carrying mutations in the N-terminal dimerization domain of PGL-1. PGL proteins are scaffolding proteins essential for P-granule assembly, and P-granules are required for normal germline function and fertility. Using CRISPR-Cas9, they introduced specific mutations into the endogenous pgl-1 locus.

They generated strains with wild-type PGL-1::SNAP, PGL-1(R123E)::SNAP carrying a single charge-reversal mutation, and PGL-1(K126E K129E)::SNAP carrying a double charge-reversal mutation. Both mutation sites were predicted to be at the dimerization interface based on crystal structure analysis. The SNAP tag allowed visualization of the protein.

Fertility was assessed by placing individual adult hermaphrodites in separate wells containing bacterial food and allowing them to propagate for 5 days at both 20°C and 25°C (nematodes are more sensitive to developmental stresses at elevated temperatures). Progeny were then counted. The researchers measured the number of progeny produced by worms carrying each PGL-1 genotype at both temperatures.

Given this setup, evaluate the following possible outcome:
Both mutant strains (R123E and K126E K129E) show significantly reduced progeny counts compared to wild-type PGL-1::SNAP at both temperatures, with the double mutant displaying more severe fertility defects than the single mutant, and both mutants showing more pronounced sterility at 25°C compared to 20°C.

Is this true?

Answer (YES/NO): NO